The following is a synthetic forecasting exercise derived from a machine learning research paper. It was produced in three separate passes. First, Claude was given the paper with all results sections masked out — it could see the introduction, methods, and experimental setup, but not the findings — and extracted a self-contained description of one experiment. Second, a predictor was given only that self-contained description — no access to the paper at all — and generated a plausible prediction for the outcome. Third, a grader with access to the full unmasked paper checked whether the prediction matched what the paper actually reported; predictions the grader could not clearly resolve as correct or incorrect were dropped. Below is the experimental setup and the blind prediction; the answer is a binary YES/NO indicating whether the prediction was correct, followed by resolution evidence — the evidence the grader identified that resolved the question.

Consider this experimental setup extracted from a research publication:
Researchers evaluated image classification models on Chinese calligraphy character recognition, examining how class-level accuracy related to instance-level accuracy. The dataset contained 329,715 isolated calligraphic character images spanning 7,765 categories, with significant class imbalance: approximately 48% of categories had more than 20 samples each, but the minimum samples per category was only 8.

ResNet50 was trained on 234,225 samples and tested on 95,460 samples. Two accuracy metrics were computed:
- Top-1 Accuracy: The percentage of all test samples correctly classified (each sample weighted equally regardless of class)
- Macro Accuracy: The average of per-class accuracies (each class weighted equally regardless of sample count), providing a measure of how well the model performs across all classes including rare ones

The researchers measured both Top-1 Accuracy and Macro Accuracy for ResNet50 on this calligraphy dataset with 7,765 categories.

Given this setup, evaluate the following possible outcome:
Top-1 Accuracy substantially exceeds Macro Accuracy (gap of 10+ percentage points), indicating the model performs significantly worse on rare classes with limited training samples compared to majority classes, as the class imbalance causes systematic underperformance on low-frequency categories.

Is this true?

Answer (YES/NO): NO